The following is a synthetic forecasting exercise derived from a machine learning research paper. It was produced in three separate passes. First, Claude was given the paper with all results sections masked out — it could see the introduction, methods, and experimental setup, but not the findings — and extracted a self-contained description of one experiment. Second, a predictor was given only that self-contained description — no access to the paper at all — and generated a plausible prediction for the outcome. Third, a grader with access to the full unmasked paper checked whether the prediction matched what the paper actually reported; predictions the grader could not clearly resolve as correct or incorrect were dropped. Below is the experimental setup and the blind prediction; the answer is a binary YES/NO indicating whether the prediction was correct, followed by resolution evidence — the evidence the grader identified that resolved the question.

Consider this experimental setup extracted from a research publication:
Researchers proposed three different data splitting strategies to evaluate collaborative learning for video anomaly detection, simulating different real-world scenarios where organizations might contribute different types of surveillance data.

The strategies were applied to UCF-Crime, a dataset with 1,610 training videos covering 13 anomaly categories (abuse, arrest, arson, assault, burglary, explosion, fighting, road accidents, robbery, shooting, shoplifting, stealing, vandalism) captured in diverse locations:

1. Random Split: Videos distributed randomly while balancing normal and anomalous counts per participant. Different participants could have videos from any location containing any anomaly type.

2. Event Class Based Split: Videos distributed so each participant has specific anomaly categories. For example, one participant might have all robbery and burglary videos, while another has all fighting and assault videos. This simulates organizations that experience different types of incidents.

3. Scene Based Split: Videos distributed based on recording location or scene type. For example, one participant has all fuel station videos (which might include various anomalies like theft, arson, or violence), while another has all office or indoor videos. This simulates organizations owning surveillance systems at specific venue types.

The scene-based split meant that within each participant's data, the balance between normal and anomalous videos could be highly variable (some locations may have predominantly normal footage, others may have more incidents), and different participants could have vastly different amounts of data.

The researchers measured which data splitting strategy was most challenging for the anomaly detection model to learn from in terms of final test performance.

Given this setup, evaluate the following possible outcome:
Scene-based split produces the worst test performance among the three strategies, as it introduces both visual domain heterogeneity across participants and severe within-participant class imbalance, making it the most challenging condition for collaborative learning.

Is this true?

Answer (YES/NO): YES